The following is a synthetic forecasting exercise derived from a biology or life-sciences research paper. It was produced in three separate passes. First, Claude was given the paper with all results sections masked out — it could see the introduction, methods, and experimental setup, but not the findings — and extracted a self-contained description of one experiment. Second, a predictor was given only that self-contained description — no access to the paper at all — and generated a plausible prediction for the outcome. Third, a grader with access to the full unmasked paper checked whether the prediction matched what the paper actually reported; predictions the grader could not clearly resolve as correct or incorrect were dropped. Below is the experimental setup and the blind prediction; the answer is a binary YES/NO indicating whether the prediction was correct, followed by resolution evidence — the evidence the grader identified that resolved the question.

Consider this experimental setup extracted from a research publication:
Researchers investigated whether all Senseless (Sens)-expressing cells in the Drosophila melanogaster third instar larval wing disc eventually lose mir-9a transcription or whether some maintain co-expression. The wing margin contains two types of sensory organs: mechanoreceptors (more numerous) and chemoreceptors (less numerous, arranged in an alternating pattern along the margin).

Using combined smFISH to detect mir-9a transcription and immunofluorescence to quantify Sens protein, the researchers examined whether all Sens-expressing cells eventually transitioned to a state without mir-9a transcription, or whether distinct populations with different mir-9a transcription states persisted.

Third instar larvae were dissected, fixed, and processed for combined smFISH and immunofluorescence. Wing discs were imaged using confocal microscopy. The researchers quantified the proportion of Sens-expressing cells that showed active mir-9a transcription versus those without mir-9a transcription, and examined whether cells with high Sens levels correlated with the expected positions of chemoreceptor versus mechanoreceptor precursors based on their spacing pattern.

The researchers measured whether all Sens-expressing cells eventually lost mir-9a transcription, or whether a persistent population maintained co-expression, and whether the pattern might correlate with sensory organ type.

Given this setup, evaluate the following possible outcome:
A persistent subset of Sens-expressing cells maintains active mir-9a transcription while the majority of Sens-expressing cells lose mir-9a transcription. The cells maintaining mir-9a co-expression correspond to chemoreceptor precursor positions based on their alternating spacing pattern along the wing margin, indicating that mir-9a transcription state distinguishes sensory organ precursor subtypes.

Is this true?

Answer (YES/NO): NO